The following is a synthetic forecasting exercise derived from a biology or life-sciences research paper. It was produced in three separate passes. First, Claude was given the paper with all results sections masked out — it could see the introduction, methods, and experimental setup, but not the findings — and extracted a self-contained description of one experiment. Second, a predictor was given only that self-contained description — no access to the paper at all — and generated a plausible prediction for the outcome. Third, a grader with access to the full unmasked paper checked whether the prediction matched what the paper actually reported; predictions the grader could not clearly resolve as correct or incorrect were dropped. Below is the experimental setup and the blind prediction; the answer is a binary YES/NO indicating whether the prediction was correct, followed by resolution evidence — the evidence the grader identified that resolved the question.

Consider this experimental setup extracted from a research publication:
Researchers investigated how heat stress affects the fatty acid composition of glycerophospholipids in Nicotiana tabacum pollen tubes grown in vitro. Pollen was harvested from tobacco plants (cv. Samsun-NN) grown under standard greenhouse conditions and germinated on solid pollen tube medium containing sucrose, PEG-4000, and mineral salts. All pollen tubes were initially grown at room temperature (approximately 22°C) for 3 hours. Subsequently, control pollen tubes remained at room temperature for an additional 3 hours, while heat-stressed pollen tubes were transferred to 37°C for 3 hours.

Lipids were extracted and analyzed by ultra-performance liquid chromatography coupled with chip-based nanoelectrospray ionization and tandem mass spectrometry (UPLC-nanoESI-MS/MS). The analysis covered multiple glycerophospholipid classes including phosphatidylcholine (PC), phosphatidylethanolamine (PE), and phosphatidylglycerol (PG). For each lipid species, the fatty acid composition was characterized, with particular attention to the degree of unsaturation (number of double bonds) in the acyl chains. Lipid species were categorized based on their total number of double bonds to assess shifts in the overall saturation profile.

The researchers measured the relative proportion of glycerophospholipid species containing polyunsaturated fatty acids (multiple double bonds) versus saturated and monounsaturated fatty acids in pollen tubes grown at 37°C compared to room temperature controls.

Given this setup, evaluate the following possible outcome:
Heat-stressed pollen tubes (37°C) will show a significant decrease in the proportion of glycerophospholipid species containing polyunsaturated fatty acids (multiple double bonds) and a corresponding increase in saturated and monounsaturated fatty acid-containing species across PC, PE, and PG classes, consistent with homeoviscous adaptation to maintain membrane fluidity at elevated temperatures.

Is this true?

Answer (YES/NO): NO